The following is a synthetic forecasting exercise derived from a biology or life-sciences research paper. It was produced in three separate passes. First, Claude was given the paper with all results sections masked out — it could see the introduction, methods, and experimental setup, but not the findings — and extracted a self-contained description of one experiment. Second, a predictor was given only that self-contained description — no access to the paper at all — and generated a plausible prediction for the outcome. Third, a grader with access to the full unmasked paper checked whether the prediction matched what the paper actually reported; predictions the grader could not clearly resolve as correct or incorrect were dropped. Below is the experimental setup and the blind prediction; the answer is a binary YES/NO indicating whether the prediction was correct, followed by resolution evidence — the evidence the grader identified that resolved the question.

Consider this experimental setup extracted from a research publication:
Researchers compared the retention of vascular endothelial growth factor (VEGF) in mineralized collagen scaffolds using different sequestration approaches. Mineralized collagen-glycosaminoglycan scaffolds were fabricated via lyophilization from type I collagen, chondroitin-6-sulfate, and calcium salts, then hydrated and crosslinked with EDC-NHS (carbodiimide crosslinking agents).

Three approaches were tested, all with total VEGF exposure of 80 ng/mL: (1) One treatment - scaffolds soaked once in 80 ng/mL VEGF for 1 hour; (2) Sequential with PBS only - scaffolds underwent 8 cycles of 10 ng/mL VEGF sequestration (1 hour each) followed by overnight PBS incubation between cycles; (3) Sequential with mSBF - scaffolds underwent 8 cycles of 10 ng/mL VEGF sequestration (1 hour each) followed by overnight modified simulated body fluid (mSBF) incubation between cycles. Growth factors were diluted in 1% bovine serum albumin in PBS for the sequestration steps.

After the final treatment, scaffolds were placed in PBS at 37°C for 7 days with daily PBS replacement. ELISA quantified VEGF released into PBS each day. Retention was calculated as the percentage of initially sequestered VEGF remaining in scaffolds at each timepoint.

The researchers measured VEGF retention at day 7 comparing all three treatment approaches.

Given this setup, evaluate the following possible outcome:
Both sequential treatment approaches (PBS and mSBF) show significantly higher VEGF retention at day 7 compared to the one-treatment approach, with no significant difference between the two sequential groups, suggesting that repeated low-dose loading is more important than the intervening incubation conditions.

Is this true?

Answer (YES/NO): NO